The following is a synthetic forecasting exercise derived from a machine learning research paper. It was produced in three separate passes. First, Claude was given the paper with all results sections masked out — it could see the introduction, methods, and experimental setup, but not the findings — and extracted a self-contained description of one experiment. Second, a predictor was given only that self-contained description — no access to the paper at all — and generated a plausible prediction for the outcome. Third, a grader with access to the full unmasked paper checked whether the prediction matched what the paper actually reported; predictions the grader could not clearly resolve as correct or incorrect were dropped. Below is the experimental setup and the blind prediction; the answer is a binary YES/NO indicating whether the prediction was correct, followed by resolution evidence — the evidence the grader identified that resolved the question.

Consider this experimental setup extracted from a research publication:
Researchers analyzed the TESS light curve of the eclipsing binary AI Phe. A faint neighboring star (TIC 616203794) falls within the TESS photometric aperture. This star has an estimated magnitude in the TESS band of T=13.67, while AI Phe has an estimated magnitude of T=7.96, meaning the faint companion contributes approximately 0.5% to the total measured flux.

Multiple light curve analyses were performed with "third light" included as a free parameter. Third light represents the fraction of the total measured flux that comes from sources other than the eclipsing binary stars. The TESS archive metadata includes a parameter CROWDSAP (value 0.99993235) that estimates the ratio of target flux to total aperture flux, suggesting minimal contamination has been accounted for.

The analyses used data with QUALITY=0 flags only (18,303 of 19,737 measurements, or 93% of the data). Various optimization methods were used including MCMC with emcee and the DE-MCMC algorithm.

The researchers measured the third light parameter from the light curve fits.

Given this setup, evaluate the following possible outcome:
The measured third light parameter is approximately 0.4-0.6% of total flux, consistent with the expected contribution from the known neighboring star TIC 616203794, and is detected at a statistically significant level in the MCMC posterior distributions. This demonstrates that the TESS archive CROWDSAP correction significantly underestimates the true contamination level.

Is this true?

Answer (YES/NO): NO